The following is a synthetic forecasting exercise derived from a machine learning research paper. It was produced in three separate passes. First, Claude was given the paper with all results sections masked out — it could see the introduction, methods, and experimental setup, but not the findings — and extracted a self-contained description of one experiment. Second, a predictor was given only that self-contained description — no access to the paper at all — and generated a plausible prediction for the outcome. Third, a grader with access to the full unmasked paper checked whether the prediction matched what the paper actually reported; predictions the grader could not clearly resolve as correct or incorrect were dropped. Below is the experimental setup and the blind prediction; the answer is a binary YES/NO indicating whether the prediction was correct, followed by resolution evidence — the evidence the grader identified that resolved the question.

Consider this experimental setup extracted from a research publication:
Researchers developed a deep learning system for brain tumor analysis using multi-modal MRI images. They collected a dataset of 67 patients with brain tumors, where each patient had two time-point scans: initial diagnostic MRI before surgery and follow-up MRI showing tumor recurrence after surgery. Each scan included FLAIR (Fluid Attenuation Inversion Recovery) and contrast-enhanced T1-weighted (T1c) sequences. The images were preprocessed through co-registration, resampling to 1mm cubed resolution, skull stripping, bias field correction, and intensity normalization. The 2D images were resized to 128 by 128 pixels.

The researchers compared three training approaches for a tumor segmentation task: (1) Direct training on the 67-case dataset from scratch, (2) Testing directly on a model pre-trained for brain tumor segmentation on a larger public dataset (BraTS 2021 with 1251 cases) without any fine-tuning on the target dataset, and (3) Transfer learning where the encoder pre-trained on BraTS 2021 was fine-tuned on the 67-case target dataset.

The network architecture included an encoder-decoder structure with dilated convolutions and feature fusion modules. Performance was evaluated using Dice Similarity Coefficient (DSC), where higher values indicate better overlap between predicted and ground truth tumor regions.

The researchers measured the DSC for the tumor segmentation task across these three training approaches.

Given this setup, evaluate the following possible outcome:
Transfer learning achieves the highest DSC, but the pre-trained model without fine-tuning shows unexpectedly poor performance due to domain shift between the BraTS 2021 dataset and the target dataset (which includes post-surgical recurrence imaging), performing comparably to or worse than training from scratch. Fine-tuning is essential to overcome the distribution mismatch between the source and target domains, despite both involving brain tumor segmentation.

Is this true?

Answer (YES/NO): NO